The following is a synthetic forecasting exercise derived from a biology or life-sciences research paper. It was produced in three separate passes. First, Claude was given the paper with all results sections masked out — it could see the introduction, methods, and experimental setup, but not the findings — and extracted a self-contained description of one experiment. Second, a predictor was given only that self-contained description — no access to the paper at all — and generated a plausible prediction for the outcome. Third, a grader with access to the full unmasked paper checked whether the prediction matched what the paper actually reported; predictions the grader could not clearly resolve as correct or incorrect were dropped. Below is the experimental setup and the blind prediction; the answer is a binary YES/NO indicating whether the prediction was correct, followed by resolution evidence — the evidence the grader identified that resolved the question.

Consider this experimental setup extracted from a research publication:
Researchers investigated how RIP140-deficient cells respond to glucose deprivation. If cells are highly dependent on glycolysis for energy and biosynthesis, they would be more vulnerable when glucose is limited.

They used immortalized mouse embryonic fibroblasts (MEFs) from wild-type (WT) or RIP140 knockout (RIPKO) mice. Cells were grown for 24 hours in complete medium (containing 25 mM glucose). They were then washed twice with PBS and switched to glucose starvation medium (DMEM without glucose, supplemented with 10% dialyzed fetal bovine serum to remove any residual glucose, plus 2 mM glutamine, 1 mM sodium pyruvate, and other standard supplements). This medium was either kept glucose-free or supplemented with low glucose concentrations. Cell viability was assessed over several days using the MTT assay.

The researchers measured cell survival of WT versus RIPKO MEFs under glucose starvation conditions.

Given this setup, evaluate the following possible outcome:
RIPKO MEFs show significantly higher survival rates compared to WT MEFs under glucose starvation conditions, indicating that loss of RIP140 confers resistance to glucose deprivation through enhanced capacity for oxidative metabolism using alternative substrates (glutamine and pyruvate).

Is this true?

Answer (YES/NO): NO